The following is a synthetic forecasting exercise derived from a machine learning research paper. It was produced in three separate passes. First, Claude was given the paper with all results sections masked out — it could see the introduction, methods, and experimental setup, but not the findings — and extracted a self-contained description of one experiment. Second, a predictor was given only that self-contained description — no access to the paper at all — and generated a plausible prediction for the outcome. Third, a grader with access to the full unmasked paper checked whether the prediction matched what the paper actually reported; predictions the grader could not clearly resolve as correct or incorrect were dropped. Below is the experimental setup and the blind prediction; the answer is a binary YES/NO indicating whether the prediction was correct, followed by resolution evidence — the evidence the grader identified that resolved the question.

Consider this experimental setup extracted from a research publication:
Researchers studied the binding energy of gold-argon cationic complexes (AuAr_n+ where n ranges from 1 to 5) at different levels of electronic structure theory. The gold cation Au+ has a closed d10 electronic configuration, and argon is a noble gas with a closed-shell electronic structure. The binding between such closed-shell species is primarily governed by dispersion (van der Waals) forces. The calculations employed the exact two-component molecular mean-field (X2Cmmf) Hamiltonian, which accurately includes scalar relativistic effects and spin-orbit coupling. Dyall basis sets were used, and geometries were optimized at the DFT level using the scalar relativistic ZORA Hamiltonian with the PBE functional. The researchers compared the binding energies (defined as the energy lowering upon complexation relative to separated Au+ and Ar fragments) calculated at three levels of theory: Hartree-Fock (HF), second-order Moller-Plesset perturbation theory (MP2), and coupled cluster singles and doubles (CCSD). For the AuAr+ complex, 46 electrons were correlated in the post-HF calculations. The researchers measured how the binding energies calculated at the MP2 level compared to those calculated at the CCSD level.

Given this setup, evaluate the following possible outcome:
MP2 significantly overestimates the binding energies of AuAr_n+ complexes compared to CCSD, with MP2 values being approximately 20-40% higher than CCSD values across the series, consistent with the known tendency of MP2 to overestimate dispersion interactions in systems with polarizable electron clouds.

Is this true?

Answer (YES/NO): NO